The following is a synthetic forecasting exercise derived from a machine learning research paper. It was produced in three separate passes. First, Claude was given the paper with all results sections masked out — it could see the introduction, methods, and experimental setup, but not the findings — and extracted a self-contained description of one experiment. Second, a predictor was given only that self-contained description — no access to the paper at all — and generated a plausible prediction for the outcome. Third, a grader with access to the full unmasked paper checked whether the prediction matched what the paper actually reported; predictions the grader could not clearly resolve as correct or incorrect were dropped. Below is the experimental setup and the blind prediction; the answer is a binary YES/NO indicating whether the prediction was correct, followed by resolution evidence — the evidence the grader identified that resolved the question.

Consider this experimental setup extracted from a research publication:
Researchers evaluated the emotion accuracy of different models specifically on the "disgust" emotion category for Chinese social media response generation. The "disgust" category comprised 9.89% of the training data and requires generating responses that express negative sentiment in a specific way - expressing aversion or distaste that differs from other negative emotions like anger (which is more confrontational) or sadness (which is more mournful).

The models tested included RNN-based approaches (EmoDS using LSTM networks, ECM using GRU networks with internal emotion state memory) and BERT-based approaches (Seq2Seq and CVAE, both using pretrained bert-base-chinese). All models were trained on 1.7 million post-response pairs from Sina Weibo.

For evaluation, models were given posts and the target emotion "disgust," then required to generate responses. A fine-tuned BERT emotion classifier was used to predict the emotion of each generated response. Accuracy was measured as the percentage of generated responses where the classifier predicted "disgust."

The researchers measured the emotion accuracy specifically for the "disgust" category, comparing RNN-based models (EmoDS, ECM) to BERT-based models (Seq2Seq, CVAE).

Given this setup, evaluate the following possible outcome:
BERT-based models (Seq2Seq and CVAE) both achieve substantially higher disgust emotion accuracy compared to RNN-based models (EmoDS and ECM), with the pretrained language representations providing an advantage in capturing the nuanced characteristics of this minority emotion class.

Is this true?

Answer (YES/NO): NO